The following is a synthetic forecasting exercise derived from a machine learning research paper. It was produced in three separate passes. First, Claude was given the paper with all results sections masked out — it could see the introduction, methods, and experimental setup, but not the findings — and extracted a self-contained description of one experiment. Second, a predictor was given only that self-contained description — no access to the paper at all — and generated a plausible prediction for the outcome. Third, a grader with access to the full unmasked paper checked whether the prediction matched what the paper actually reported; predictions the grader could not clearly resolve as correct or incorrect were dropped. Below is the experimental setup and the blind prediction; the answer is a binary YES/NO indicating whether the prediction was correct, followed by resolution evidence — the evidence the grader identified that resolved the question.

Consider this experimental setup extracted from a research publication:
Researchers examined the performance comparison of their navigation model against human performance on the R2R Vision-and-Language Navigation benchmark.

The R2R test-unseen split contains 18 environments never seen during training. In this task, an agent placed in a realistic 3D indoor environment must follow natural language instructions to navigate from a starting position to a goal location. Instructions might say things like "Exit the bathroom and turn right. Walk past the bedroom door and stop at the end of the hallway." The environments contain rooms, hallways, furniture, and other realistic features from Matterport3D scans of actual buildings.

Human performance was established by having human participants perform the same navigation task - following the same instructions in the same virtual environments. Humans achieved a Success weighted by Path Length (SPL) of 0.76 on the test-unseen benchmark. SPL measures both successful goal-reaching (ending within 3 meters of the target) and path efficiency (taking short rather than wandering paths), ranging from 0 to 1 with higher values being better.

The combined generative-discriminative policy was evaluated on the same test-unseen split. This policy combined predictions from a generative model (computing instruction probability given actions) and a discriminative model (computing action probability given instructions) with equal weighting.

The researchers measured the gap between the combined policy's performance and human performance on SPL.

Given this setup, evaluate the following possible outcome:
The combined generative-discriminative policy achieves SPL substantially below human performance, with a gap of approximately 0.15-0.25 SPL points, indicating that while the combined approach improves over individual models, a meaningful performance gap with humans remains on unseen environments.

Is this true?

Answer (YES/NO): NO